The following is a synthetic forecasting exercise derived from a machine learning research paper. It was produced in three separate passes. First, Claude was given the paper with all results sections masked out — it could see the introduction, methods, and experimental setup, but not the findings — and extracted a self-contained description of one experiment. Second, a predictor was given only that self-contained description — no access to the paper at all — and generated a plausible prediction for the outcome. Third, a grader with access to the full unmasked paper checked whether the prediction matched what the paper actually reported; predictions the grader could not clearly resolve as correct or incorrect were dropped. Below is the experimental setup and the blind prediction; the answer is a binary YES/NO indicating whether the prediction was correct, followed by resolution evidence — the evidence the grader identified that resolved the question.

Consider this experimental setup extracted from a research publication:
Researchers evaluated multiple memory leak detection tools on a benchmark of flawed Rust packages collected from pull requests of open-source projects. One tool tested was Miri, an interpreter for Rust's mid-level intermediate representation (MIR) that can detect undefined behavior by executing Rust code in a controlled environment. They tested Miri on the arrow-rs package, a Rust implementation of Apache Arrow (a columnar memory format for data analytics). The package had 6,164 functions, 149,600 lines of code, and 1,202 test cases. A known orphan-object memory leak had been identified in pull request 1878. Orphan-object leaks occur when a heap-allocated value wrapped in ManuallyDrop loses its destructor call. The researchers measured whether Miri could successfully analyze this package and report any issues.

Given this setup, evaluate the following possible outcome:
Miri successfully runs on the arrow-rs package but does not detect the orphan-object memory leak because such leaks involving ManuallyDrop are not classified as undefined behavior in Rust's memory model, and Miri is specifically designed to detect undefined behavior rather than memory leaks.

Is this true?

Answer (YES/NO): NO